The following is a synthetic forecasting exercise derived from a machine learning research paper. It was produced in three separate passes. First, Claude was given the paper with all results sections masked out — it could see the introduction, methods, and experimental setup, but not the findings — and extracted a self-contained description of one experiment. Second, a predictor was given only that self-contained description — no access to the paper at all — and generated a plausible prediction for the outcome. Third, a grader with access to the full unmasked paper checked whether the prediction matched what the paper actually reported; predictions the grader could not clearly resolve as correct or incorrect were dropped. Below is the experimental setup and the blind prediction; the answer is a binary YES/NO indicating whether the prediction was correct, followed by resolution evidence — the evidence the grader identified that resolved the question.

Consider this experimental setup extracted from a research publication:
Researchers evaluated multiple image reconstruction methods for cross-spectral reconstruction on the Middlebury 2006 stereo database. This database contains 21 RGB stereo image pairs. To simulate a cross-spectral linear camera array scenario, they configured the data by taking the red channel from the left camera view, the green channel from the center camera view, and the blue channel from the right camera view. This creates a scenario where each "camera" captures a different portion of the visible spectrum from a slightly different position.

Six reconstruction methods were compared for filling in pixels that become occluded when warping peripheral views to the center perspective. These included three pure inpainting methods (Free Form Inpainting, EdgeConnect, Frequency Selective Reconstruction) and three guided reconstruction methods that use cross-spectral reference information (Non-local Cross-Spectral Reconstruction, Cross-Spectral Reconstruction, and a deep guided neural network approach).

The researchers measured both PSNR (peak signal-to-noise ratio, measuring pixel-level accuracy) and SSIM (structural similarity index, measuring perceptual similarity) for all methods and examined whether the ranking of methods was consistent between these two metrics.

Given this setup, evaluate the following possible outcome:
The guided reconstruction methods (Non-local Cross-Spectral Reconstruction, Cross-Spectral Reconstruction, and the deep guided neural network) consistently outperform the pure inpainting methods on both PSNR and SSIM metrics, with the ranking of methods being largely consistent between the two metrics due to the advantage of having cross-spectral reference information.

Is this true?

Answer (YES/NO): YES